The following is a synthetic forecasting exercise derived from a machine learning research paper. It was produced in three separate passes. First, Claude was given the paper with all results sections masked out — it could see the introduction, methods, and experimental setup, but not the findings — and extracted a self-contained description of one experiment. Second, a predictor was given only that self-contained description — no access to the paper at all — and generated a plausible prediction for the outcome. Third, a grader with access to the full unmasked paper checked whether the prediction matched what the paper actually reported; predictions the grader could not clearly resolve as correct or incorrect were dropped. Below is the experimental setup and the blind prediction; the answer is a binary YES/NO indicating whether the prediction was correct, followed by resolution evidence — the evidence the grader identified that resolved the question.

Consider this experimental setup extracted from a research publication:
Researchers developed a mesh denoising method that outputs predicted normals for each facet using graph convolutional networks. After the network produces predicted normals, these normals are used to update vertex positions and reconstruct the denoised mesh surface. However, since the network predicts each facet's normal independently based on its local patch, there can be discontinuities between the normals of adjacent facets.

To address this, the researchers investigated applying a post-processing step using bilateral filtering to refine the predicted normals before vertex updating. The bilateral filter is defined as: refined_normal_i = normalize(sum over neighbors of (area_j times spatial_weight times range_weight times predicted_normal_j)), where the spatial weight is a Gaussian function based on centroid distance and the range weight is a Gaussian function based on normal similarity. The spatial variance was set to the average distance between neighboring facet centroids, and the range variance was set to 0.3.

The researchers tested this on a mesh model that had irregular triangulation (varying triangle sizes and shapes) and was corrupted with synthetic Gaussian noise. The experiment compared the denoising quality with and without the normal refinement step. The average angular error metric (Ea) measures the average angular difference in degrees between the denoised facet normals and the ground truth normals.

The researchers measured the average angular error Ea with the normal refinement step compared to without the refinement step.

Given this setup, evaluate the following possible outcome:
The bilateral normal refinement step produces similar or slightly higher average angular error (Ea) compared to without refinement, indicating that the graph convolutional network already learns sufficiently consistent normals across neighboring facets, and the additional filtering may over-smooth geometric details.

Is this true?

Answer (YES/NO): NO